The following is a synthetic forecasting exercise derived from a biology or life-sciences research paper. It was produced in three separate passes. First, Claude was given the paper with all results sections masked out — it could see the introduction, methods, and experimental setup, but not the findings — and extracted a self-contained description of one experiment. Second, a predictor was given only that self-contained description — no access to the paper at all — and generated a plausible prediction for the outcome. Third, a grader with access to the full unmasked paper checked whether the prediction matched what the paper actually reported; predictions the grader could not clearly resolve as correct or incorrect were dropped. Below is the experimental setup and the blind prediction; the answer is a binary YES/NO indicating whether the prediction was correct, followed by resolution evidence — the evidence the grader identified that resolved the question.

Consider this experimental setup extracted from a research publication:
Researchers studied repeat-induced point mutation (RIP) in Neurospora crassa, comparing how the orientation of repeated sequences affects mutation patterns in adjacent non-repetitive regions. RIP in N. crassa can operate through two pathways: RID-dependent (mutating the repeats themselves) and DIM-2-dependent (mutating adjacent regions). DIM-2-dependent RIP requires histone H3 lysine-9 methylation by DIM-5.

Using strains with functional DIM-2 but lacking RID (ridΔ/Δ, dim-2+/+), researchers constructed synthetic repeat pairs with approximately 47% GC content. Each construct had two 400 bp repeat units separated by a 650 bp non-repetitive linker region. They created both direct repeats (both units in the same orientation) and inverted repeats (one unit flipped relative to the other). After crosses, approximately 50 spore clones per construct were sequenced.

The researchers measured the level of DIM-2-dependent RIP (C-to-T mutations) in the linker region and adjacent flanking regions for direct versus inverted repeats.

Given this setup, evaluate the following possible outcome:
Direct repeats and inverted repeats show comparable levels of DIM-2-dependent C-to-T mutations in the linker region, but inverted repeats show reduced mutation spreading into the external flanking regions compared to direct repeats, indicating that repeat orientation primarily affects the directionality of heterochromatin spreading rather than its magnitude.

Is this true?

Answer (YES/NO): NO